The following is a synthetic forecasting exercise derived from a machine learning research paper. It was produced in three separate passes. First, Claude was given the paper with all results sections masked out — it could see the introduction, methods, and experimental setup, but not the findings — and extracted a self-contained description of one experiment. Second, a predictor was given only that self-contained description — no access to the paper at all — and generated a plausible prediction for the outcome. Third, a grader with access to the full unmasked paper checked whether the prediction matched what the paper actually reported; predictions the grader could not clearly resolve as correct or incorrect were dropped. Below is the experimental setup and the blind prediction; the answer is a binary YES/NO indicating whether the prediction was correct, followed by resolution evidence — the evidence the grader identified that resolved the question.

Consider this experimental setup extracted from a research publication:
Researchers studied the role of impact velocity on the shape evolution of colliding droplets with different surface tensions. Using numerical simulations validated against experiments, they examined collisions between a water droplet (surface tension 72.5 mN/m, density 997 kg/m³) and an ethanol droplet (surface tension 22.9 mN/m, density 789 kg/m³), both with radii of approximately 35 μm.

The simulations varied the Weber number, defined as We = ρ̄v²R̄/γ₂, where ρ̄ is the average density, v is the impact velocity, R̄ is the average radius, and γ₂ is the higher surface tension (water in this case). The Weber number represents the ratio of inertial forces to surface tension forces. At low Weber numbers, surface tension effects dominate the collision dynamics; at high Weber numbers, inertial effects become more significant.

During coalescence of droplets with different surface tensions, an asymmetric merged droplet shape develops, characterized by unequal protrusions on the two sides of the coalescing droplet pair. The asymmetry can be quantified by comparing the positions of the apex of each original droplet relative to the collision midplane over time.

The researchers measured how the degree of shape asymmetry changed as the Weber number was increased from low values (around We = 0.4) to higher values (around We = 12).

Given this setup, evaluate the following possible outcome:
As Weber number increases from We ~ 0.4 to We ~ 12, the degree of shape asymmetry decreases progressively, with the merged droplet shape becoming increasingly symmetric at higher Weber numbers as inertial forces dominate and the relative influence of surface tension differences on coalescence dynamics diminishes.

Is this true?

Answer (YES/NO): YES